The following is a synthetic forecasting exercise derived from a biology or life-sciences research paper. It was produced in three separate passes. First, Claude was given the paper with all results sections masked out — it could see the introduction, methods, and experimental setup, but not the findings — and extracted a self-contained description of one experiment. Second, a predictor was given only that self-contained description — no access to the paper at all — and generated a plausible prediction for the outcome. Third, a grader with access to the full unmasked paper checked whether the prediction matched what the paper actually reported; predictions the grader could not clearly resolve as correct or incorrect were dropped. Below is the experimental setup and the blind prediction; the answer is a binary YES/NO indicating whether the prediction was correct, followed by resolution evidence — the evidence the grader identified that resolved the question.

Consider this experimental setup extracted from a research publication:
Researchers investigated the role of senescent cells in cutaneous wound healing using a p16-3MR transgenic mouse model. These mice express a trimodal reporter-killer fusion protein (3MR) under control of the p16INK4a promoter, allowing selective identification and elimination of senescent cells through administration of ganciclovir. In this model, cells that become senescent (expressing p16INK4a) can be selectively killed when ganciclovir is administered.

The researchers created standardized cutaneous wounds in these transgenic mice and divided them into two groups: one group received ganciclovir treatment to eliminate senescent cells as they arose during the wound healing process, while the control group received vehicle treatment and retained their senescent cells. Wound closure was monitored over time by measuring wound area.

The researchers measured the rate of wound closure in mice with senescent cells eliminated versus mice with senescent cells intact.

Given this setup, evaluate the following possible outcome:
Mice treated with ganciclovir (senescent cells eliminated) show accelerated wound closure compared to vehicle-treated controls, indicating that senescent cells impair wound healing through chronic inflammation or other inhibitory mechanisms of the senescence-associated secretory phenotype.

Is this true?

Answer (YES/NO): NO